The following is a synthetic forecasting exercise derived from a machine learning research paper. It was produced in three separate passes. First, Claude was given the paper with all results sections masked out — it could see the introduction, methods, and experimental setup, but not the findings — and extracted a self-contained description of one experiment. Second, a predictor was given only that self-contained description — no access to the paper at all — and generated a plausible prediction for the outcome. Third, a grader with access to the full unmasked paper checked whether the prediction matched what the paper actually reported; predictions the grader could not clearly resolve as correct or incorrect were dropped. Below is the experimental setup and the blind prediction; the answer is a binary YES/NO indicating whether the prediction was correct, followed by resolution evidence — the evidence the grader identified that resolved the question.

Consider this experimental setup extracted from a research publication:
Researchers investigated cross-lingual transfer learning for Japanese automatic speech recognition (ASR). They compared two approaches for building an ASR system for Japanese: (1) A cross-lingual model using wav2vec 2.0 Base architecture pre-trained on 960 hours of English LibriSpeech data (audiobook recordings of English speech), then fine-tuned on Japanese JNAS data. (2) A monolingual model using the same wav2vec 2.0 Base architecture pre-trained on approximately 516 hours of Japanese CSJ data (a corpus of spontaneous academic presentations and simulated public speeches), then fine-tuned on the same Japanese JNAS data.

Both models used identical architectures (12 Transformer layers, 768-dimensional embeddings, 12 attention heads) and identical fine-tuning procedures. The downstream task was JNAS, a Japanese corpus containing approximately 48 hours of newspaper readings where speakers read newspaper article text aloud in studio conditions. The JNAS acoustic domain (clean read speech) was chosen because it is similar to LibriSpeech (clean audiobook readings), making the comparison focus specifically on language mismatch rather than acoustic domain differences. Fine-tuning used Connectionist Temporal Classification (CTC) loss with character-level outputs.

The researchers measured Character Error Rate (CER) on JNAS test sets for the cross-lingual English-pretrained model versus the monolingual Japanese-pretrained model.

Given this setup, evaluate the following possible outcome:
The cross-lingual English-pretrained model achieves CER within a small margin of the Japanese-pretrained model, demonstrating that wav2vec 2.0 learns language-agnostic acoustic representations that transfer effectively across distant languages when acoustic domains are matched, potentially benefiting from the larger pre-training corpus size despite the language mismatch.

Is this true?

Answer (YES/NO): NO